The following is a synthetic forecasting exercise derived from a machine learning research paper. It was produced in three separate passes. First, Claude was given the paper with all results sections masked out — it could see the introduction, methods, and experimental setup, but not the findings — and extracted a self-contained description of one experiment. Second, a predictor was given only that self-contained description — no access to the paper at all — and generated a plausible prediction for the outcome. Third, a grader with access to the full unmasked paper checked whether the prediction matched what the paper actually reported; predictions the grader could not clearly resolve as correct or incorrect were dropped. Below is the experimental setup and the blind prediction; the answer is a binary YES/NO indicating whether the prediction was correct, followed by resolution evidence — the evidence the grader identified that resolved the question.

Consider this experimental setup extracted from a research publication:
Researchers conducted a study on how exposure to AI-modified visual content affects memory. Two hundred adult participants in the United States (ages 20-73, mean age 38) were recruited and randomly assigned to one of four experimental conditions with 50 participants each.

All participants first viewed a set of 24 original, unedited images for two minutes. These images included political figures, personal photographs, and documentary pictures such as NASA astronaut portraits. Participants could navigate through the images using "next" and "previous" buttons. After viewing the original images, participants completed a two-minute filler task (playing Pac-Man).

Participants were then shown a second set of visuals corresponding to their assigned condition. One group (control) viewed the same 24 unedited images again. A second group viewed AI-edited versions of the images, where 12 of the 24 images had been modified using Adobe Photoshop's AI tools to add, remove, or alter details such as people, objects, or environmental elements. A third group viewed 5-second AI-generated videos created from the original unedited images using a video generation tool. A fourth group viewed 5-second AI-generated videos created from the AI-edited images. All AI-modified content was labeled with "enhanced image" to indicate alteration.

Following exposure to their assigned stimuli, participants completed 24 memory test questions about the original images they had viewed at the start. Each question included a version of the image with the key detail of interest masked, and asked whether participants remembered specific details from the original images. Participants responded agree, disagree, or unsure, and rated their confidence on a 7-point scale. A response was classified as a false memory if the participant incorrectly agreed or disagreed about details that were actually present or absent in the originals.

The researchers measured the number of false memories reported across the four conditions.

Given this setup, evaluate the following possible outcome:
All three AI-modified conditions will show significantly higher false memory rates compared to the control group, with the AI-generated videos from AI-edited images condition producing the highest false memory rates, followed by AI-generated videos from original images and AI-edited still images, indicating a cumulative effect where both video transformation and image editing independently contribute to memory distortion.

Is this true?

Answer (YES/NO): NO